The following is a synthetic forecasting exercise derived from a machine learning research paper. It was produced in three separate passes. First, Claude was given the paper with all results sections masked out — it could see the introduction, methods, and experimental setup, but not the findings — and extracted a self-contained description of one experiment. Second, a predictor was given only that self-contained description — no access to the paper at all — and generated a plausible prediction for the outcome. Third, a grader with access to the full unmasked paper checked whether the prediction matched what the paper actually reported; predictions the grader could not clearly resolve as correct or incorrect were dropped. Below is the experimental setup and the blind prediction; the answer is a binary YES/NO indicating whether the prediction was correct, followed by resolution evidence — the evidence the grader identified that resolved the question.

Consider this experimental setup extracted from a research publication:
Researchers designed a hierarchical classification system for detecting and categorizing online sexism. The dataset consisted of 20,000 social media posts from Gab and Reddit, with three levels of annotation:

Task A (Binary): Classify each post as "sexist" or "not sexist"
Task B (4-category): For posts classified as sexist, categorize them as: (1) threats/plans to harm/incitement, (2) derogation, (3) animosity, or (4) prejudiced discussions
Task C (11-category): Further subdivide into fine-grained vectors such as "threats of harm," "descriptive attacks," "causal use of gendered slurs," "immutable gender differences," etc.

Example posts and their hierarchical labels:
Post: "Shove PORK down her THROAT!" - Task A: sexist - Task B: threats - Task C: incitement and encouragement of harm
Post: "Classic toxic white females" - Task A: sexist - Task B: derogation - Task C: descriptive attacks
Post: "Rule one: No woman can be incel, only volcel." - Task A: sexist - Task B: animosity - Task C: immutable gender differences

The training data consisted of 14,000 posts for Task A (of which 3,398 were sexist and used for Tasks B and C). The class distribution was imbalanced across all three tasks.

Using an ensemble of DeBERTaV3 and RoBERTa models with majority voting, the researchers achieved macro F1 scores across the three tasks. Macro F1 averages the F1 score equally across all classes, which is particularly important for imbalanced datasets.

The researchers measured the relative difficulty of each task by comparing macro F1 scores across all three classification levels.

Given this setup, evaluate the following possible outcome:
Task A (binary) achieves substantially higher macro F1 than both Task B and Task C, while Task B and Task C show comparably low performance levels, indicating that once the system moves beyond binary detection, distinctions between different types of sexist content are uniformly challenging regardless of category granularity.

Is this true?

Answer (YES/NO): NO